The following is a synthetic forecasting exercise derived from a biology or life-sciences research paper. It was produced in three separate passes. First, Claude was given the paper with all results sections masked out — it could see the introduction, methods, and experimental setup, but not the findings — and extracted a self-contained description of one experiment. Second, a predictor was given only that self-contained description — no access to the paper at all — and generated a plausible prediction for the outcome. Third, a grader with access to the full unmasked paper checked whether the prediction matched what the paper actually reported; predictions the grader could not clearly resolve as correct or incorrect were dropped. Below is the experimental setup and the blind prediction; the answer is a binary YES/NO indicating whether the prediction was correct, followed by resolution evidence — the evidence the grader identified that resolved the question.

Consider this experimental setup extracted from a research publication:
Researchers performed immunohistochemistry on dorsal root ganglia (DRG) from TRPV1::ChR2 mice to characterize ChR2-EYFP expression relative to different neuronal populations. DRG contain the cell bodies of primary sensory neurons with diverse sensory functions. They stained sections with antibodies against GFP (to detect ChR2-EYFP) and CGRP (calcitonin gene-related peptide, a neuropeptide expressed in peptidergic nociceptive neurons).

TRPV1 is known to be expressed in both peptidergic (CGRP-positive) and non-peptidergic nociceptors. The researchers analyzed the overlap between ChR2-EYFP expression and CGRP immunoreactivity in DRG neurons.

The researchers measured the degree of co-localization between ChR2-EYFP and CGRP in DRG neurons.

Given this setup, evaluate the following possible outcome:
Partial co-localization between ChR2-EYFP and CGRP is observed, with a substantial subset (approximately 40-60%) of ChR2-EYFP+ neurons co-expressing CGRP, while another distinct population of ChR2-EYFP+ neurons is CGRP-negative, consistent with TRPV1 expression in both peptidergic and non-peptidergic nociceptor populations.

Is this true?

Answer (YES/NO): YES